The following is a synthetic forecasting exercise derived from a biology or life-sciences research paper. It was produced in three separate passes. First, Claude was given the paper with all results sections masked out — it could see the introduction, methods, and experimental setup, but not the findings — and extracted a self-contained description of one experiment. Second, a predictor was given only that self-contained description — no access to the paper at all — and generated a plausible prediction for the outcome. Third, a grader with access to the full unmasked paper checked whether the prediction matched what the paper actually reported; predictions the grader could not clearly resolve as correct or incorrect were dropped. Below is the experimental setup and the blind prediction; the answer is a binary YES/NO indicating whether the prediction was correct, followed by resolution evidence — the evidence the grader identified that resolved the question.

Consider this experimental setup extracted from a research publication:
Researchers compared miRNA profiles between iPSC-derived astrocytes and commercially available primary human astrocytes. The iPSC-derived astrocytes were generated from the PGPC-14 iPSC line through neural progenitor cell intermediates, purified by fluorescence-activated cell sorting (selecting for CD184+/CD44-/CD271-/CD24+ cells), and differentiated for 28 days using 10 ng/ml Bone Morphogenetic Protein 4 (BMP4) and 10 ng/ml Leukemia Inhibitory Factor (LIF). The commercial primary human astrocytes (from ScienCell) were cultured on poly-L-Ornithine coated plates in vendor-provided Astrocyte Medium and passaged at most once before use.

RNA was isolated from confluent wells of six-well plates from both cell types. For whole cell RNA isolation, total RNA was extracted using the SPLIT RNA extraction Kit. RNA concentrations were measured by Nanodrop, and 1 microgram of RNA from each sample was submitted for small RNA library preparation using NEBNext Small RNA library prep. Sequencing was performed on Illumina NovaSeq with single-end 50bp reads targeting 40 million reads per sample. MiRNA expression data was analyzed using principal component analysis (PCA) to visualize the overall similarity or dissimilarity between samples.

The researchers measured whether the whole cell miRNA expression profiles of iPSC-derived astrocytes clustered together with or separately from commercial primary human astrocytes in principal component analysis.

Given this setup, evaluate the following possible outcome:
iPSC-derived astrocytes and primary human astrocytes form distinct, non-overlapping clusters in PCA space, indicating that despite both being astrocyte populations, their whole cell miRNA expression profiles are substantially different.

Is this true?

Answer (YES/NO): NO